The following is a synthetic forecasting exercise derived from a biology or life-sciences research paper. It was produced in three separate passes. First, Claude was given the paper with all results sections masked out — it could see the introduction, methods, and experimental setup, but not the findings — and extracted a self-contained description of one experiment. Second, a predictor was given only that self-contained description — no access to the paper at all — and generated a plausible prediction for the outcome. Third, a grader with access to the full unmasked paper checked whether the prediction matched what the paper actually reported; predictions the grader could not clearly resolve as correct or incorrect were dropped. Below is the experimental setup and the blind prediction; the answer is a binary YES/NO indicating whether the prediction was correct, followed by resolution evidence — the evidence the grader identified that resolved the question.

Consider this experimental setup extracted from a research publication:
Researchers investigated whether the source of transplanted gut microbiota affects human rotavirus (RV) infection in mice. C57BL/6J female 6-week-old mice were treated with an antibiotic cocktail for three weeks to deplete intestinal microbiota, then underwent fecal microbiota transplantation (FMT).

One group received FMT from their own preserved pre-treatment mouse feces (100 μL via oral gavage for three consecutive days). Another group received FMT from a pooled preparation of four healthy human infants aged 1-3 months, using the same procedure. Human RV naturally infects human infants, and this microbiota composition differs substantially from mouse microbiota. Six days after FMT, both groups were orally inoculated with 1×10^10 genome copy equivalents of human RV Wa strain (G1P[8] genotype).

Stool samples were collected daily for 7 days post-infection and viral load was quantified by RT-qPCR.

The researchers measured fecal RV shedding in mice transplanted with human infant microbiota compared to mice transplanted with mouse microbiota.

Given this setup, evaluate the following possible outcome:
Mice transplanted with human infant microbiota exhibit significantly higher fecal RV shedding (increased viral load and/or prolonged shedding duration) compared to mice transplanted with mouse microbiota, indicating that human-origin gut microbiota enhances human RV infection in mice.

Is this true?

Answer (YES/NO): NO